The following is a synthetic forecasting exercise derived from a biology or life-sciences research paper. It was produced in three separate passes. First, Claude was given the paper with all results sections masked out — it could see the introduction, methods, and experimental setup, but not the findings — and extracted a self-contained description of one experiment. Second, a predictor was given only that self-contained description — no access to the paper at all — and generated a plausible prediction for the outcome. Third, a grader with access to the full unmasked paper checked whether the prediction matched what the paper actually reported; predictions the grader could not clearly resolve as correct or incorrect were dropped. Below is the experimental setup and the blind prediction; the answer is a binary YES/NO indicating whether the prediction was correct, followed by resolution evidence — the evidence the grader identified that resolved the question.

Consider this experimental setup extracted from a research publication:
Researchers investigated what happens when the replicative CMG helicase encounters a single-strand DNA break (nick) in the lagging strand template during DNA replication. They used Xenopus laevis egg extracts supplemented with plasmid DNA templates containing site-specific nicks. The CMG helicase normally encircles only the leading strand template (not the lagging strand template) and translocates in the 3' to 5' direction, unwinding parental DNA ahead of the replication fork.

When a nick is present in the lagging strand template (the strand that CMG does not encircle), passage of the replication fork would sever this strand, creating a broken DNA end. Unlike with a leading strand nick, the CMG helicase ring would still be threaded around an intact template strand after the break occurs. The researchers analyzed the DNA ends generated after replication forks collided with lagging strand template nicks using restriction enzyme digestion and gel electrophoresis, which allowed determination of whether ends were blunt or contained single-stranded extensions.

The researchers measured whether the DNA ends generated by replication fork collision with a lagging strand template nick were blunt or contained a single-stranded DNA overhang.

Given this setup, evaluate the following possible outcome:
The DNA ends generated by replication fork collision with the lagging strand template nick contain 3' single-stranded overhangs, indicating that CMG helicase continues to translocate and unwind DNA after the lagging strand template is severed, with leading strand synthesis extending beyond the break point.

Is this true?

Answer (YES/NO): NO